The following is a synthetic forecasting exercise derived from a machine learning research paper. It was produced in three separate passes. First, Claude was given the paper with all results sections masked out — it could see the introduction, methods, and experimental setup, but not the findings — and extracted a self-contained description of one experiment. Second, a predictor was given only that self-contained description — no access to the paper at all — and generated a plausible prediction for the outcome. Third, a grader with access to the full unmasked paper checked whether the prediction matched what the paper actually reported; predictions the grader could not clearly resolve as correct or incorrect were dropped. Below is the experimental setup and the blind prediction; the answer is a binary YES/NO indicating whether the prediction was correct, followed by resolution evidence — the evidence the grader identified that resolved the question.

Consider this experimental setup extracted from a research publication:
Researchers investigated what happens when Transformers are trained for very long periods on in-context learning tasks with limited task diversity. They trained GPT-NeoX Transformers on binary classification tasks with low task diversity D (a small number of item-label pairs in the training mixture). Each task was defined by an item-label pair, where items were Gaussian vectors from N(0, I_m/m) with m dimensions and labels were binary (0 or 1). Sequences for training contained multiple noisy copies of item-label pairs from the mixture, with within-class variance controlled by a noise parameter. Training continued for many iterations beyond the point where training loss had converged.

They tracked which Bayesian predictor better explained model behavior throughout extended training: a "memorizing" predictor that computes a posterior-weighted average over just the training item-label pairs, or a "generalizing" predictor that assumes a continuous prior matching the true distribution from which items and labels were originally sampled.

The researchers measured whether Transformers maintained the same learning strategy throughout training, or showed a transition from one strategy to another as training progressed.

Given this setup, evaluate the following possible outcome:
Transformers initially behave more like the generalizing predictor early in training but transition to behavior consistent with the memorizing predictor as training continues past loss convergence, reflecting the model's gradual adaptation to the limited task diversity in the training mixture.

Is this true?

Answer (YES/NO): YES